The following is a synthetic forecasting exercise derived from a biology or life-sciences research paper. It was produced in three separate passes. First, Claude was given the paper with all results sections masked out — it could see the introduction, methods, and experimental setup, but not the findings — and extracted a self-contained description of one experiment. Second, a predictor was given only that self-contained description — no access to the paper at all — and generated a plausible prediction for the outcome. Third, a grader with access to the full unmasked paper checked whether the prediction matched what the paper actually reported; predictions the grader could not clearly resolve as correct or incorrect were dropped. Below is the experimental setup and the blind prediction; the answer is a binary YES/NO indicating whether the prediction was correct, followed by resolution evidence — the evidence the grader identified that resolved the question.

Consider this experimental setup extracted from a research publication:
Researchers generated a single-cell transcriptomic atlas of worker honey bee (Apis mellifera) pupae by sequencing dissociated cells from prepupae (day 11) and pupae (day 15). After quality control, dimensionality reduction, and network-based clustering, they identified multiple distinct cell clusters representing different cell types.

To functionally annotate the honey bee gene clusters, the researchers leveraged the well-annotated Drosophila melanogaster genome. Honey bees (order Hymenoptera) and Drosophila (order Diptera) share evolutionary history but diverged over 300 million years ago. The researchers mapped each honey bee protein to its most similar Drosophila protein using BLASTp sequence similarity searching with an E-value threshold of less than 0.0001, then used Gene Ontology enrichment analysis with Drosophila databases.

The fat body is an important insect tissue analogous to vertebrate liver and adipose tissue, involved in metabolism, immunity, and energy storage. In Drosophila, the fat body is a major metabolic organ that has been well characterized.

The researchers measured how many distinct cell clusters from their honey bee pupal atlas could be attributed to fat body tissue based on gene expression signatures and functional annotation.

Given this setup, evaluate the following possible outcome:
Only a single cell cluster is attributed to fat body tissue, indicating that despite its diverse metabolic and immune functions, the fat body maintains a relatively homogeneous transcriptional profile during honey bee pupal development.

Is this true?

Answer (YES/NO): NO